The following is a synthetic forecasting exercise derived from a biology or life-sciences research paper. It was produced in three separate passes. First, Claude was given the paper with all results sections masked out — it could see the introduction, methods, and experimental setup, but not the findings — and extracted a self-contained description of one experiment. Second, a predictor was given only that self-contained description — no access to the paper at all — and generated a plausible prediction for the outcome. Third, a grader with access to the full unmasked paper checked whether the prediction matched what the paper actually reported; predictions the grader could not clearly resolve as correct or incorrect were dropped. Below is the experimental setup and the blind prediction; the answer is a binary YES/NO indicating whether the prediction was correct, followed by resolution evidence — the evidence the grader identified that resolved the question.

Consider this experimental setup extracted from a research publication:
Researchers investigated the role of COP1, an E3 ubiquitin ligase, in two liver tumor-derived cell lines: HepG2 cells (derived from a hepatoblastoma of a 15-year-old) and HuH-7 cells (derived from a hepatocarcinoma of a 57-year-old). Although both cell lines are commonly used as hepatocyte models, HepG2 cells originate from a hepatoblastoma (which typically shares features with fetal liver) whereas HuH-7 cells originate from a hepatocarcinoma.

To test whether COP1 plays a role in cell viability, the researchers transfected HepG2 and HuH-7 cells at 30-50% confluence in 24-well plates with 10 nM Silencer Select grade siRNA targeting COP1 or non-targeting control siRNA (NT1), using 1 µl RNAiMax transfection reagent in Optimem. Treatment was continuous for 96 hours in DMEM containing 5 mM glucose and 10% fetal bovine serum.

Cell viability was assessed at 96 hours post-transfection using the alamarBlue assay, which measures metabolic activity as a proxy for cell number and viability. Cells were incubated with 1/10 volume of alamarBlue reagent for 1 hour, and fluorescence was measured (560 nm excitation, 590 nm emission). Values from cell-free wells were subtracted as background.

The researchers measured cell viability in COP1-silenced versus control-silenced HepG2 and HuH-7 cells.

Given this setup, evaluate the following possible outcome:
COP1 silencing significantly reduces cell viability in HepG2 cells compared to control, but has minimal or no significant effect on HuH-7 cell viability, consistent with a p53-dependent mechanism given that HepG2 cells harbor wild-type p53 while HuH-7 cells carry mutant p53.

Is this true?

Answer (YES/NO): NO